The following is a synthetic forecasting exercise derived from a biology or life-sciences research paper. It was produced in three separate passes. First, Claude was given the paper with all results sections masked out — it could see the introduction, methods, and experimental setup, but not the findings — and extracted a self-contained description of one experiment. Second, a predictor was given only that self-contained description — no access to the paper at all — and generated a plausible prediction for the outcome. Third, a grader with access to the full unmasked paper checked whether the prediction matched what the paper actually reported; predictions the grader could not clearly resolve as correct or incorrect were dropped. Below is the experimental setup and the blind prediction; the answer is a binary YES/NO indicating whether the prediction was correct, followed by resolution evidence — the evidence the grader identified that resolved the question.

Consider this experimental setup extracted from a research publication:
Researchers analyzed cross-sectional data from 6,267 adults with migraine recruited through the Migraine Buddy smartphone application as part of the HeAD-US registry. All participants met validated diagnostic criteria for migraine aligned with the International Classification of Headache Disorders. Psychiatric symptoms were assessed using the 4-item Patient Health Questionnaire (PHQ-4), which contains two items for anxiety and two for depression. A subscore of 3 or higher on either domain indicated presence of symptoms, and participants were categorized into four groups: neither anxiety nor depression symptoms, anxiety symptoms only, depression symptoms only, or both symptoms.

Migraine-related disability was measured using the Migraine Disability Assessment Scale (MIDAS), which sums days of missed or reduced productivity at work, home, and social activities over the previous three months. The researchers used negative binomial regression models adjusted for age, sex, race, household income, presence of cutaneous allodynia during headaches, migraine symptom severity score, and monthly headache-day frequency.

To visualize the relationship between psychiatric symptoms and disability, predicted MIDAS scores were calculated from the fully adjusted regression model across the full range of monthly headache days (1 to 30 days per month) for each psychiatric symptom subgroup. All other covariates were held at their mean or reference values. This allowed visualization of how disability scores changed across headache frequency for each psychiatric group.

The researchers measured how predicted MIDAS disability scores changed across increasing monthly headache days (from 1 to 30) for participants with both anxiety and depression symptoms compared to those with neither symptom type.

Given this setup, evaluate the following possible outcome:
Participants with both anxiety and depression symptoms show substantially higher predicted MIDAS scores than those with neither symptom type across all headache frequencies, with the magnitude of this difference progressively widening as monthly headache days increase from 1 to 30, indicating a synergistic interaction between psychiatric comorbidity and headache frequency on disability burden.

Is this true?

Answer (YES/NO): NO